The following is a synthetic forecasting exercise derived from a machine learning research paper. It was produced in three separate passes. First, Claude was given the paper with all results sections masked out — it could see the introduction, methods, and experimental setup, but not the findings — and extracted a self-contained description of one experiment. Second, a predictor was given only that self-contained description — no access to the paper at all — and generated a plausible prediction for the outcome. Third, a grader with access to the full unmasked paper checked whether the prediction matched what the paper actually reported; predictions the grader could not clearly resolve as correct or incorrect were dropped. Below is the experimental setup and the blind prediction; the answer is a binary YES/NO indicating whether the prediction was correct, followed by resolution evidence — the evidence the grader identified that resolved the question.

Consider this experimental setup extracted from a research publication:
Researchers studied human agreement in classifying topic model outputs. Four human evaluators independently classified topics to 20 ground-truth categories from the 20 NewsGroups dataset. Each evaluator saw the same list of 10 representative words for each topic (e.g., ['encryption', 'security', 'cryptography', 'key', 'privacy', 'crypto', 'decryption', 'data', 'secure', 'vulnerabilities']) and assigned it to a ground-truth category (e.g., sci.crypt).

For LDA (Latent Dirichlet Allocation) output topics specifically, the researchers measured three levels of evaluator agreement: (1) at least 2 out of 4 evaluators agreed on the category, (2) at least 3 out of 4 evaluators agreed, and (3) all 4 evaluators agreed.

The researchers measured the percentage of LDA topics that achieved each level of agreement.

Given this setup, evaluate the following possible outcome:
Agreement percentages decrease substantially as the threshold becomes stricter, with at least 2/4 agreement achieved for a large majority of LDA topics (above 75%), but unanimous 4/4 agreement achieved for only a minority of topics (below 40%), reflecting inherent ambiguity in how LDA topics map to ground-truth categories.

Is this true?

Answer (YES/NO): NO